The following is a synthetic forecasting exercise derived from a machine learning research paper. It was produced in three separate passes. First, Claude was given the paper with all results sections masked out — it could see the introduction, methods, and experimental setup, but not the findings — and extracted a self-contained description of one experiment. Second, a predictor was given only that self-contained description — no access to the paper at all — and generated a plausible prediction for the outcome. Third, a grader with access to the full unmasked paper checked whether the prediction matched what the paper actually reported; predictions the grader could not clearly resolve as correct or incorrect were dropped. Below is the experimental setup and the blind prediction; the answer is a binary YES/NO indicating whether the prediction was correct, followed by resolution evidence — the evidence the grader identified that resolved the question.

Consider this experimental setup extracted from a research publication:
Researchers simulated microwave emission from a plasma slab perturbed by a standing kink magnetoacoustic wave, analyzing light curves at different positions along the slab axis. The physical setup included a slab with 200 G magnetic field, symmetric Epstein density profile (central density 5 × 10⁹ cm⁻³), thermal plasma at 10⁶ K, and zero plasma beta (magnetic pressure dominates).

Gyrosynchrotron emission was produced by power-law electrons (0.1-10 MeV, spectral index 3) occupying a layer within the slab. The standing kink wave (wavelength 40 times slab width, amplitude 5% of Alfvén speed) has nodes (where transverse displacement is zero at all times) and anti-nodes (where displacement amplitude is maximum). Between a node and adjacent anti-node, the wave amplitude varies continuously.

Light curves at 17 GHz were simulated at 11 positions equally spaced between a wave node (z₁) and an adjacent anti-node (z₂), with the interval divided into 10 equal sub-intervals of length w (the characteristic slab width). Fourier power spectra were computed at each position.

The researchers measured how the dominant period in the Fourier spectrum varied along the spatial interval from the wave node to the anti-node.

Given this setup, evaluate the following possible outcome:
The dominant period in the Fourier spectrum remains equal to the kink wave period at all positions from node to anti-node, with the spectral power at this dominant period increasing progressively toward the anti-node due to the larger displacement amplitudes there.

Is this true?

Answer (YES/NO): NO